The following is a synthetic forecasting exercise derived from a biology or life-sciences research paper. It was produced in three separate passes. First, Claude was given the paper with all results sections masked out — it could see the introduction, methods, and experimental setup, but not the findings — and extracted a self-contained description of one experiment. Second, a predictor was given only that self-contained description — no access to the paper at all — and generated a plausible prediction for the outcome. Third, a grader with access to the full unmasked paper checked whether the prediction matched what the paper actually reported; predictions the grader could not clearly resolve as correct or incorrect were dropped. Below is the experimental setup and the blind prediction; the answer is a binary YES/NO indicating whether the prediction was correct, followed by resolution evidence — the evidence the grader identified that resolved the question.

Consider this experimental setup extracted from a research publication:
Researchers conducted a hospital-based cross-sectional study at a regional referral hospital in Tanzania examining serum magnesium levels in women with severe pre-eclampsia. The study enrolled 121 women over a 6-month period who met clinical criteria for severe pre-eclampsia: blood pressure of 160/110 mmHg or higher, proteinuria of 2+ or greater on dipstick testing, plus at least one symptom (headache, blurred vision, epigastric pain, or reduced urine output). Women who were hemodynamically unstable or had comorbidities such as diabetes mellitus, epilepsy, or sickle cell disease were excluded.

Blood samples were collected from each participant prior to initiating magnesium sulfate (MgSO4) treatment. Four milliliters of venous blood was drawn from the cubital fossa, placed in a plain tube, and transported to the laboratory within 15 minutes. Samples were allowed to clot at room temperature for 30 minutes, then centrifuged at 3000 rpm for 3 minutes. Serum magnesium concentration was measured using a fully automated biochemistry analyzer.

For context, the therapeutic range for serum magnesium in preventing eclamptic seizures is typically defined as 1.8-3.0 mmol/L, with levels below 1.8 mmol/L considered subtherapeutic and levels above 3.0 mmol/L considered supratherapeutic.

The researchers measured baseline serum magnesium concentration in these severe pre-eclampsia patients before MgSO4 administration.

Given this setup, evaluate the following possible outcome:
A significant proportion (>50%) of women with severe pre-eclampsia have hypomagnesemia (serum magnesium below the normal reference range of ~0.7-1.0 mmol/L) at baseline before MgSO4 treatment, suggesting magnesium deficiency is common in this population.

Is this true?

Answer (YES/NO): NO